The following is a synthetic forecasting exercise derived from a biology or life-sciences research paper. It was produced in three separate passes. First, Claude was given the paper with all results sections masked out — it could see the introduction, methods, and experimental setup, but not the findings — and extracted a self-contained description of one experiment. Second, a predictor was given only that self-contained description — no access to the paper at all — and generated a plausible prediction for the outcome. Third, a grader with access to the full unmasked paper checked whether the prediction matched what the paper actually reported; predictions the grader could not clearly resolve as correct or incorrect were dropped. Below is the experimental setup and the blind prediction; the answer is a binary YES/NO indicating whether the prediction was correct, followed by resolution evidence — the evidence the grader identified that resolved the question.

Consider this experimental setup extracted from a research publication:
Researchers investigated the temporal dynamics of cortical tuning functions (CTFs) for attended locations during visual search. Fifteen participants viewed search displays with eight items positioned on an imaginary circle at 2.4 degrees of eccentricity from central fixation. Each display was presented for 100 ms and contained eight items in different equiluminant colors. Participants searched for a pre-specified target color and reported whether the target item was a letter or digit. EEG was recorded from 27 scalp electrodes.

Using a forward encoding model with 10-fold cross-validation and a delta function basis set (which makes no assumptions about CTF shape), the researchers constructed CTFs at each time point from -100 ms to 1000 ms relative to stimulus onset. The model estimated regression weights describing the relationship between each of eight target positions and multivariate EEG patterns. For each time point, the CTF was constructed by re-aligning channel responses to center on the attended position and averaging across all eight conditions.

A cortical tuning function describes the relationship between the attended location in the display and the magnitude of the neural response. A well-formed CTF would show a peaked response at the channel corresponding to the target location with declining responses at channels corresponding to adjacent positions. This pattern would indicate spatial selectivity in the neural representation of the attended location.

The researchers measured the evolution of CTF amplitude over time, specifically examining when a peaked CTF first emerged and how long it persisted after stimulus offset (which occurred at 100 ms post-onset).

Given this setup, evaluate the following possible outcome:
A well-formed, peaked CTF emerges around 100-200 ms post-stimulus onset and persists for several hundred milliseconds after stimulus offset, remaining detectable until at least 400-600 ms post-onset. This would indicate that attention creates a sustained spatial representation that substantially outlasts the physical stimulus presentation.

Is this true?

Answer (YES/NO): NO